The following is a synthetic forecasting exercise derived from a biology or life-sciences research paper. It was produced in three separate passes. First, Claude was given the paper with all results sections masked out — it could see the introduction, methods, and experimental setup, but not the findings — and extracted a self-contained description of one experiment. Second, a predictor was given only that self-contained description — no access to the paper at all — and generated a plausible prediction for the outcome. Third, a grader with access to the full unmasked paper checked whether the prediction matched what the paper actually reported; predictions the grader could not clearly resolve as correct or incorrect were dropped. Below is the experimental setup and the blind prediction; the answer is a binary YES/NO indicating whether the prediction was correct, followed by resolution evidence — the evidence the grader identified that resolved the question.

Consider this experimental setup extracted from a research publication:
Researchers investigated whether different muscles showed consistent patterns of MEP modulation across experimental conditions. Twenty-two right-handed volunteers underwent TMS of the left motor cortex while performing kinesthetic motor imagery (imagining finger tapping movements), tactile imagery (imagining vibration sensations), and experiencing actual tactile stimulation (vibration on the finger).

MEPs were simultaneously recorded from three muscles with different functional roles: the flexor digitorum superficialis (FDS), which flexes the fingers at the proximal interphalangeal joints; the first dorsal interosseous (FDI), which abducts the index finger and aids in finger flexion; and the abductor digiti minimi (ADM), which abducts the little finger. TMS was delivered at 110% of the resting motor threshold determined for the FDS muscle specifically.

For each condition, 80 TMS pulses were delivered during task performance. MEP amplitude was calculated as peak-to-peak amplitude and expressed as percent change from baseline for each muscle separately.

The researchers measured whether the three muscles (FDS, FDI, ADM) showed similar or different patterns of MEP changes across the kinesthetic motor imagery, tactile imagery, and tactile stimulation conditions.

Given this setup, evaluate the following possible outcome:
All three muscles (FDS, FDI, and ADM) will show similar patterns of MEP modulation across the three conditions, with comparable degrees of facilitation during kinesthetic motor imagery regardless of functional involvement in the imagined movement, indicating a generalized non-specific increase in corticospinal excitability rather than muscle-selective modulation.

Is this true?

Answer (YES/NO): NO